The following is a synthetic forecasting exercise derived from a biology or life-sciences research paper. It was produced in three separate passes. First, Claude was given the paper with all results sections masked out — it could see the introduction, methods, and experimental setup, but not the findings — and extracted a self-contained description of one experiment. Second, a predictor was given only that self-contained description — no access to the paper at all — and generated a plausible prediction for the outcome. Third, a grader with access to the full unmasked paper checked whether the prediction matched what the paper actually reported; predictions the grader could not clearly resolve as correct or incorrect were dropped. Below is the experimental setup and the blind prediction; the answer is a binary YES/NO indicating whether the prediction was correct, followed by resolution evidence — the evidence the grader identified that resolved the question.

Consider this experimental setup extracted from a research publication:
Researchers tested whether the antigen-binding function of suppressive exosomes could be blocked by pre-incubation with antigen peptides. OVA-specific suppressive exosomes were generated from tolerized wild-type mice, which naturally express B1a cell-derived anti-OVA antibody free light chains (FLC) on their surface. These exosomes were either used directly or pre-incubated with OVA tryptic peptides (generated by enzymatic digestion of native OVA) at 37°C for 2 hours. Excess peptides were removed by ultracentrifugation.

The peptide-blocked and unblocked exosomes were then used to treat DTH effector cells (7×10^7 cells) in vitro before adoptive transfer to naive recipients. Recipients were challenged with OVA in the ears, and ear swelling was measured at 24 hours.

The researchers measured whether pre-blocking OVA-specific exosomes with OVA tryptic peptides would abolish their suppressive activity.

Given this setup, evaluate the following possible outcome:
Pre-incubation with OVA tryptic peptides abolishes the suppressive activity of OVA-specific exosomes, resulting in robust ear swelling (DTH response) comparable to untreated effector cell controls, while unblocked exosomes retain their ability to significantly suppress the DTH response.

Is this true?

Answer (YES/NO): YES